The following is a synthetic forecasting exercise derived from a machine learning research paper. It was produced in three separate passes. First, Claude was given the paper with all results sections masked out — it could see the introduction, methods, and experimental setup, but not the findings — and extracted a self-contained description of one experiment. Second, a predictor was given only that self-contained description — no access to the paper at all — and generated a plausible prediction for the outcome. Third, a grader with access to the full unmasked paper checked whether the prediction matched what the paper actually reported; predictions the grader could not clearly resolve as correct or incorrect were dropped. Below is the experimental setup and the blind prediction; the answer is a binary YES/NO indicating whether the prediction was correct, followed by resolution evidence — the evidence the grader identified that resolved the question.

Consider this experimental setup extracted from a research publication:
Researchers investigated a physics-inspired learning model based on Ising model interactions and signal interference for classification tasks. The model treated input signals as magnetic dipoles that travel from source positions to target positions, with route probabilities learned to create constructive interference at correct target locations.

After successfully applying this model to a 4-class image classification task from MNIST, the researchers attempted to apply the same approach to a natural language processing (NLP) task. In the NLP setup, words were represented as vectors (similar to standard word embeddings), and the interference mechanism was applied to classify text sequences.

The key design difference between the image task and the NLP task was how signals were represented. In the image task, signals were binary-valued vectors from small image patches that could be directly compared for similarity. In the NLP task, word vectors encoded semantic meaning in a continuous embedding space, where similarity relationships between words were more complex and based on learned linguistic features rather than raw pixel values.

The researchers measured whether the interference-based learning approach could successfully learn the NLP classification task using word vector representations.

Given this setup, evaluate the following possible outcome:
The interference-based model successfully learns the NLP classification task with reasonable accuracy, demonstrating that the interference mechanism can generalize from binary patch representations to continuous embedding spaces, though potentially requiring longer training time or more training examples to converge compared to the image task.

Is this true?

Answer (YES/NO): NO